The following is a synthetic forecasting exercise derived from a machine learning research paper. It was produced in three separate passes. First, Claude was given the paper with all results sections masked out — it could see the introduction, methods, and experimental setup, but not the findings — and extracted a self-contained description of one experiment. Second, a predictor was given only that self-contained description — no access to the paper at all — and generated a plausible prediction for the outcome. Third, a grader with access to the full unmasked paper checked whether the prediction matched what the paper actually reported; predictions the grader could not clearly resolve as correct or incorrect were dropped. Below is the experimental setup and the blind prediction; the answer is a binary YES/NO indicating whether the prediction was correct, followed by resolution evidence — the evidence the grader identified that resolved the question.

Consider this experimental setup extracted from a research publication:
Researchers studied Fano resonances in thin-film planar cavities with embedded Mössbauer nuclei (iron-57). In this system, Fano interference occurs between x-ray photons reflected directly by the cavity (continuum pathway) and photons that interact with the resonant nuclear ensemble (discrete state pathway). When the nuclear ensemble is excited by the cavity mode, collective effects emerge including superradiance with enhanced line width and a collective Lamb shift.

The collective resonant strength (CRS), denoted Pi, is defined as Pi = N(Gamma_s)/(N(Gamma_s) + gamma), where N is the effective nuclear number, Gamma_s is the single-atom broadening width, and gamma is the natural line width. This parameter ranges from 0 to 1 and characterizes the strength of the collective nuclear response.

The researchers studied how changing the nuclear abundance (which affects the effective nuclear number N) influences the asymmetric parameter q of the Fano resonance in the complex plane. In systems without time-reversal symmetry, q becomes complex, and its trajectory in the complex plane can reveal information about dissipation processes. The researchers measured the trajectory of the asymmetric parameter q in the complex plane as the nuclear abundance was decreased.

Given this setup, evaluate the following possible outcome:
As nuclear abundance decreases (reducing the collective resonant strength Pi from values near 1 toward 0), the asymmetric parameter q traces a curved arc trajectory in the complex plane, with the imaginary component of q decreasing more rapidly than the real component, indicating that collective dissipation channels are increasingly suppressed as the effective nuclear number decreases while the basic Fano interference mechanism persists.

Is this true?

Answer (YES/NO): NO